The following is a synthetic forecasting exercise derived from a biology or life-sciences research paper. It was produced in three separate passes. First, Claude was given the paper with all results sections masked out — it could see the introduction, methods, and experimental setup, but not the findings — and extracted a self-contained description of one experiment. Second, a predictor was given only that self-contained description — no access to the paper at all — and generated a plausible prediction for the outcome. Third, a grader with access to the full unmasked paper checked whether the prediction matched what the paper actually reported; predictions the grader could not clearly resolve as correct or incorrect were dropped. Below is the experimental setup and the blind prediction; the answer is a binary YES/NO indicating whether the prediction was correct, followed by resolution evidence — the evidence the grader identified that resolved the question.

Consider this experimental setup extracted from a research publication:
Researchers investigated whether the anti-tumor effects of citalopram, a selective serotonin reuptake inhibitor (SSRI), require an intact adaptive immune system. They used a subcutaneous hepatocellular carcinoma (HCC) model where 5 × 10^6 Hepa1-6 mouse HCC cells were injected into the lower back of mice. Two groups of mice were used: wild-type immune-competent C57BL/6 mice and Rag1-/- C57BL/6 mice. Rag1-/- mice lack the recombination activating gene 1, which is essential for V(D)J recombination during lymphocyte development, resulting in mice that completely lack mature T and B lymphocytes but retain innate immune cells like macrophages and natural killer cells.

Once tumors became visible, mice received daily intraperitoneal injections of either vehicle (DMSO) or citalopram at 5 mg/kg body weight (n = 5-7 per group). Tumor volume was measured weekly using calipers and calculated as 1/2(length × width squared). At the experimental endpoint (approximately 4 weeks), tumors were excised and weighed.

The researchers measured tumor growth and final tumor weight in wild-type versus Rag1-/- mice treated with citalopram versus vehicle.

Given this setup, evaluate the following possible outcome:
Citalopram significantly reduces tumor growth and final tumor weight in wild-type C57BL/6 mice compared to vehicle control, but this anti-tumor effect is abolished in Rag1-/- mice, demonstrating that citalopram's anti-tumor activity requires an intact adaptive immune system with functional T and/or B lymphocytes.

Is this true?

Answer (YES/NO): NO